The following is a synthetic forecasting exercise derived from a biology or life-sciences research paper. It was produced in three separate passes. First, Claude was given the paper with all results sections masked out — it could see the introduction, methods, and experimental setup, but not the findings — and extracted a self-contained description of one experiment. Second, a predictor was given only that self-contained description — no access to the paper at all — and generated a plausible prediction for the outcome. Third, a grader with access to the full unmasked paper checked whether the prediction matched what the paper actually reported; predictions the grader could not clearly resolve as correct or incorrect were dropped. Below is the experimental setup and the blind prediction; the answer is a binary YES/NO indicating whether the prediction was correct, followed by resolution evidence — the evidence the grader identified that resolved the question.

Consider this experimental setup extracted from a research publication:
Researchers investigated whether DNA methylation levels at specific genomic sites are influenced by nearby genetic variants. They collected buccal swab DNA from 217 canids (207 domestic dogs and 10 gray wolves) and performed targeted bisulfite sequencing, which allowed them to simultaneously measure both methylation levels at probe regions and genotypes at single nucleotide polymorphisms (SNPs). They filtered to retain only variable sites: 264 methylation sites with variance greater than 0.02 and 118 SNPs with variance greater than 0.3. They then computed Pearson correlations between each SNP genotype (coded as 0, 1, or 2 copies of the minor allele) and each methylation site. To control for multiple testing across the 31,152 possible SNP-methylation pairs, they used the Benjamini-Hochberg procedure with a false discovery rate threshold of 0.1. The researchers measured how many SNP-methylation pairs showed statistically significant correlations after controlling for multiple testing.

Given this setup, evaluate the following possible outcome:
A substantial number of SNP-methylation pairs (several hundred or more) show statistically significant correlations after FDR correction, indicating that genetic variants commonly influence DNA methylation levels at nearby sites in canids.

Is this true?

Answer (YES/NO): NO